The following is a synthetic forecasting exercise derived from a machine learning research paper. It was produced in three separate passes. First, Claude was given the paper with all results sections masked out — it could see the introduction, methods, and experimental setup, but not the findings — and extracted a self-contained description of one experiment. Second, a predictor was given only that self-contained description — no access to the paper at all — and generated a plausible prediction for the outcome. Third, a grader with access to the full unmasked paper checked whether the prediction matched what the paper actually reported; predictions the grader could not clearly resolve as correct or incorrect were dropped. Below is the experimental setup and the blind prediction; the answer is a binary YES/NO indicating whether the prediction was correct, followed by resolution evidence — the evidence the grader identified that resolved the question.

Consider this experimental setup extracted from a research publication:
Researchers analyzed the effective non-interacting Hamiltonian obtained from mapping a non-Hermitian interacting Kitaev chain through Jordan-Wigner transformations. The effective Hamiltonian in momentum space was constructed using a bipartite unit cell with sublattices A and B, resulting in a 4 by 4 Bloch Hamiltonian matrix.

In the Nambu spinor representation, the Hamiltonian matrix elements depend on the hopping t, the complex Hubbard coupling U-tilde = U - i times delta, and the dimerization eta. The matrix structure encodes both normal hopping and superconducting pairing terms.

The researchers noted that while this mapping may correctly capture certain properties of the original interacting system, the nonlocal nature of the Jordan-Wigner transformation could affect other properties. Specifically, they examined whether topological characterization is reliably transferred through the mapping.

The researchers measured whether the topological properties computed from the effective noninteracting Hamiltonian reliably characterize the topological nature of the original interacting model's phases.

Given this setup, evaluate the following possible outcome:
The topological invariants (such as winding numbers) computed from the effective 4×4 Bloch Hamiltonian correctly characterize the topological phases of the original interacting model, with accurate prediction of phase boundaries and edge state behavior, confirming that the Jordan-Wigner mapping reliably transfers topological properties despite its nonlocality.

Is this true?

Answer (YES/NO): NO